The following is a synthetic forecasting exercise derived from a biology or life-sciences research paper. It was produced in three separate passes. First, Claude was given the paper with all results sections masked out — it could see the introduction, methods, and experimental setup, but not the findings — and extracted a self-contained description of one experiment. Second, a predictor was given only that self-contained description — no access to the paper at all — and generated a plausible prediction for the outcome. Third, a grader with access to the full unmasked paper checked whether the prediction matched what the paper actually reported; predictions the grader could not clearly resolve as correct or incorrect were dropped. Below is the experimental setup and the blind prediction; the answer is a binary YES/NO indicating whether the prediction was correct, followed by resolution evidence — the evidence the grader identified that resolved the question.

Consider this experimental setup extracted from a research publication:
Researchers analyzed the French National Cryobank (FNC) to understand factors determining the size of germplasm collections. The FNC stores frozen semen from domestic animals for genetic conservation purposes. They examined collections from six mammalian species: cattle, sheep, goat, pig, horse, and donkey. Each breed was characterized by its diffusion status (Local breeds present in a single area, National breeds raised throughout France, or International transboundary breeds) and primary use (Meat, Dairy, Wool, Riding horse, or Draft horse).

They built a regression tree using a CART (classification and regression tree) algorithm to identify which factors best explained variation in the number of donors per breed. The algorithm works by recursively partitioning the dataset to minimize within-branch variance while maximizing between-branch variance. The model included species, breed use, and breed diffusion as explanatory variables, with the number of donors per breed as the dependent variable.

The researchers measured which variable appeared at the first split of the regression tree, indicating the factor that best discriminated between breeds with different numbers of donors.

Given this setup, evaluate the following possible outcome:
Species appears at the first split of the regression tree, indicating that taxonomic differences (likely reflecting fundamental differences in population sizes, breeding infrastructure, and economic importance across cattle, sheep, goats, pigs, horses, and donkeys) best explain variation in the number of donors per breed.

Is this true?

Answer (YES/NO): NO